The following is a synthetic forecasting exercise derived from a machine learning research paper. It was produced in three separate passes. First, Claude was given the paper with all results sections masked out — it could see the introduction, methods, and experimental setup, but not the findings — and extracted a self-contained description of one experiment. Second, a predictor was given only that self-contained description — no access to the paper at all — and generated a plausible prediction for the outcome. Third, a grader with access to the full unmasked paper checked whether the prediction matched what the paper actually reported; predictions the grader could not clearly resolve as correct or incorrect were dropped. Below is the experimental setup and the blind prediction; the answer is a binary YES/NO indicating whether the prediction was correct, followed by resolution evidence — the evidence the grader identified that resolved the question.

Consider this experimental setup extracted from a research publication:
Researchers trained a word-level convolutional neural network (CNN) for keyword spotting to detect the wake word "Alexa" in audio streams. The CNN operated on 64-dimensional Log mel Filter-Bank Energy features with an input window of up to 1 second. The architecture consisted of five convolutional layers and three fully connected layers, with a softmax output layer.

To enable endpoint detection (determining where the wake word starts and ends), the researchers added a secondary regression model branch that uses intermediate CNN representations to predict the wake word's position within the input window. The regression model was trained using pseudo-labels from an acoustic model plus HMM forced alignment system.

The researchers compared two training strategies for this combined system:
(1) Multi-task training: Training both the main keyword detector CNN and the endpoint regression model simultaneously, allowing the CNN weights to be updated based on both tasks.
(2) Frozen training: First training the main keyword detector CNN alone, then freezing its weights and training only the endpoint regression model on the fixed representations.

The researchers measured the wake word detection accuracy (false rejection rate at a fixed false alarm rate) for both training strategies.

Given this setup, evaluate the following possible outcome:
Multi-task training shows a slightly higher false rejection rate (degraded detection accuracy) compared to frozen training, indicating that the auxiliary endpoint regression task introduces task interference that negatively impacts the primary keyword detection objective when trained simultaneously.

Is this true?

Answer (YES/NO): YES